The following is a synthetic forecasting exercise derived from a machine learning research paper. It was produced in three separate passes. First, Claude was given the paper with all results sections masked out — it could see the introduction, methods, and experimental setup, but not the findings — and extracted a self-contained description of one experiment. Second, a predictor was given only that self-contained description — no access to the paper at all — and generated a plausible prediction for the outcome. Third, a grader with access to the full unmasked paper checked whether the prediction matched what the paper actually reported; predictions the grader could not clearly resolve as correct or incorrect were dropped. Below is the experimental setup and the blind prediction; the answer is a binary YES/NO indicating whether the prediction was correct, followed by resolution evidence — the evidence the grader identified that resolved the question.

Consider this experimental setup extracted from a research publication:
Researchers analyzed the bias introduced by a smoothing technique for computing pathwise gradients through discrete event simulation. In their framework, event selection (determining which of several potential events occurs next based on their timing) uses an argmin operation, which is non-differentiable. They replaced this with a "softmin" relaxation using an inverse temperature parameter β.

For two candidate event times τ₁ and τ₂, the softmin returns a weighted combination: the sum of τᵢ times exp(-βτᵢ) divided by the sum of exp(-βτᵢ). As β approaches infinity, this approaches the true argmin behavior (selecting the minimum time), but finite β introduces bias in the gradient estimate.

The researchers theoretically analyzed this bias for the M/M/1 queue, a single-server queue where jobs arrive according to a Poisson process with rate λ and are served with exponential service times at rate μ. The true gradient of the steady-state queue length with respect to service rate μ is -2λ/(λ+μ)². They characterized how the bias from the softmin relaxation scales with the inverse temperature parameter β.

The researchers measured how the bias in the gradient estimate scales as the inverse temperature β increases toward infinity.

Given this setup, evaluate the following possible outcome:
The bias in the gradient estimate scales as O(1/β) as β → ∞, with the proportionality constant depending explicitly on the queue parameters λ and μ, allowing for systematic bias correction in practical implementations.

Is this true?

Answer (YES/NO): NO